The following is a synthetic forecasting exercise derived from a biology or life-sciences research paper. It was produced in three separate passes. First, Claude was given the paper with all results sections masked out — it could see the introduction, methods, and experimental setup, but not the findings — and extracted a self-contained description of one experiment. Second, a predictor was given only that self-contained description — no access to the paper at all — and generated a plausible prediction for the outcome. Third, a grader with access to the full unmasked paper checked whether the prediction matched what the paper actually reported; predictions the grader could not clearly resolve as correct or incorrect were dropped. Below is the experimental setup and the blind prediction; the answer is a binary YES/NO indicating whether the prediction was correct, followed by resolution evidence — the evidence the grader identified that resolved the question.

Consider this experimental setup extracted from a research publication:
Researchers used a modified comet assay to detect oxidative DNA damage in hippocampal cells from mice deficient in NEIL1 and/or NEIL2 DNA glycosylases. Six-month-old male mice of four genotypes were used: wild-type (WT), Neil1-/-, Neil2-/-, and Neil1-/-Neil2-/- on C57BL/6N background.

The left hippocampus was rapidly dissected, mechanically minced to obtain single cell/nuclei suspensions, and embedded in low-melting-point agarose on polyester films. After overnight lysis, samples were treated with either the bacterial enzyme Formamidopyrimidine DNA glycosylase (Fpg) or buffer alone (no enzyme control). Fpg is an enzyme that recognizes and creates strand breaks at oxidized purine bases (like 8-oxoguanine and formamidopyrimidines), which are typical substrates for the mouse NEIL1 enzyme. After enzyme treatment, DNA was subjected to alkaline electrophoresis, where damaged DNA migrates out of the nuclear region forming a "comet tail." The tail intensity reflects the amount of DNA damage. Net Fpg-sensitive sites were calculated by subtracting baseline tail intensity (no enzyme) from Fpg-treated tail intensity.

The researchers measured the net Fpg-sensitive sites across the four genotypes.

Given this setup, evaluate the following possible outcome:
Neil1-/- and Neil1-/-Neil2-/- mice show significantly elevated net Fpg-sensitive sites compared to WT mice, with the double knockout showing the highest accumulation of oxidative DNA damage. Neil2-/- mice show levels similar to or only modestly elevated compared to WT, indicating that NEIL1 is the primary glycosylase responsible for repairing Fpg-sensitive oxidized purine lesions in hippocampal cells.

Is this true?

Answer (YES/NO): NO